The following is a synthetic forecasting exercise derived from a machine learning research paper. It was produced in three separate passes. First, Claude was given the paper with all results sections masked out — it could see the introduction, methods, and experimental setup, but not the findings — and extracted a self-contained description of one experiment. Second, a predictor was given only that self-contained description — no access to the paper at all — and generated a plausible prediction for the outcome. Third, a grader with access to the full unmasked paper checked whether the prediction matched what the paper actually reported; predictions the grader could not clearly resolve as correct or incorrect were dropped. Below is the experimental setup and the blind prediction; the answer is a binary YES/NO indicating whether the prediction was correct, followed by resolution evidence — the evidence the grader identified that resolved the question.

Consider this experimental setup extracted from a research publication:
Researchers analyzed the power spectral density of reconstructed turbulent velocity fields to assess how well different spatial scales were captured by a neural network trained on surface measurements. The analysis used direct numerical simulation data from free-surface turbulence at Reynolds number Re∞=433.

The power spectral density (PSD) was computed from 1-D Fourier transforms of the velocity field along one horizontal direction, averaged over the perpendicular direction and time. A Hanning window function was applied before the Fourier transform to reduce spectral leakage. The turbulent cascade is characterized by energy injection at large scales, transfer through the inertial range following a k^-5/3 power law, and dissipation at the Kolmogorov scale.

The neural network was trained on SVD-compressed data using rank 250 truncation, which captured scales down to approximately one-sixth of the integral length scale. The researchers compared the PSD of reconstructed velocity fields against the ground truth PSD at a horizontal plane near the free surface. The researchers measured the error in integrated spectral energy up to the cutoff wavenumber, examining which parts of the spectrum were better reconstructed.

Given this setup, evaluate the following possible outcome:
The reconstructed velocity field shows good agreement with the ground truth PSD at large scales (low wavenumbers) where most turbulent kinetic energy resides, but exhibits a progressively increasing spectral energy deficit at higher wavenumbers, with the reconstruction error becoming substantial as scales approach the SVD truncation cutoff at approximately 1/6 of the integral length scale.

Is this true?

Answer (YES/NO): NO